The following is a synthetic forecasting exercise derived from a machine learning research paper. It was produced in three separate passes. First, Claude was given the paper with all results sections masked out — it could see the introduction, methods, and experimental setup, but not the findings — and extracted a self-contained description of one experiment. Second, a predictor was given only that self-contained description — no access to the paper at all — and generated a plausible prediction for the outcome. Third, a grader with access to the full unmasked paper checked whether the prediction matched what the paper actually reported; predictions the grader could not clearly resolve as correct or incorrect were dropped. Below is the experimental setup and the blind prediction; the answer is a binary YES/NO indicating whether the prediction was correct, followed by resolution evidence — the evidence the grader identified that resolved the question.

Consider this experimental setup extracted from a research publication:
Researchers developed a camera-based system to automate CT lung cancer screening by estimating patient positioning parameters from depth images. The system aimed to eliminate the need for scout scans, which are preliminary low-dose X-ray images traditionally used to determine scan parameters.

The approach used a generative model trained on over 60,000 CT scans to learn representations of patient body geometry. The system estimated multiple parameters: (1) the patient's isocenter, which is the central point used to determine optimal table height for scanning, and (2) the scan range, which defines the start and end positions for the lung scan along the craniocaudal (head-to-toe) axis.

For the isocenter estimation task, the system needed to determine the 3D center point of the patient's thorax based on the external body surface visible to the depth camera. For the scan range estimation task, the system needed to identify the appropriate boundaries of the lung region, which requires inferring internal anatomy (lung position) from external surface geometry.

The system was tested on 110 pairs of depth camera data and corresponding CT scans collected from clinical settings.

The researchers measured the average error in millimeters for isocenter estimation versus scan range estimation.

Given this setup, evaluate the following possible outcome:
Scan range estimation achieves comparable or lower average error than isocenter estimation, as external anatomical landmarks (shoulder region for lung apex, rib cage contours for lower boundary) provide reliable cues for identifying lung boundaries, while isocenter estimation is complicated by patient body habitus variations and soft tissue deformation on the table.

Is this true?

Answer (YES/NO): NO